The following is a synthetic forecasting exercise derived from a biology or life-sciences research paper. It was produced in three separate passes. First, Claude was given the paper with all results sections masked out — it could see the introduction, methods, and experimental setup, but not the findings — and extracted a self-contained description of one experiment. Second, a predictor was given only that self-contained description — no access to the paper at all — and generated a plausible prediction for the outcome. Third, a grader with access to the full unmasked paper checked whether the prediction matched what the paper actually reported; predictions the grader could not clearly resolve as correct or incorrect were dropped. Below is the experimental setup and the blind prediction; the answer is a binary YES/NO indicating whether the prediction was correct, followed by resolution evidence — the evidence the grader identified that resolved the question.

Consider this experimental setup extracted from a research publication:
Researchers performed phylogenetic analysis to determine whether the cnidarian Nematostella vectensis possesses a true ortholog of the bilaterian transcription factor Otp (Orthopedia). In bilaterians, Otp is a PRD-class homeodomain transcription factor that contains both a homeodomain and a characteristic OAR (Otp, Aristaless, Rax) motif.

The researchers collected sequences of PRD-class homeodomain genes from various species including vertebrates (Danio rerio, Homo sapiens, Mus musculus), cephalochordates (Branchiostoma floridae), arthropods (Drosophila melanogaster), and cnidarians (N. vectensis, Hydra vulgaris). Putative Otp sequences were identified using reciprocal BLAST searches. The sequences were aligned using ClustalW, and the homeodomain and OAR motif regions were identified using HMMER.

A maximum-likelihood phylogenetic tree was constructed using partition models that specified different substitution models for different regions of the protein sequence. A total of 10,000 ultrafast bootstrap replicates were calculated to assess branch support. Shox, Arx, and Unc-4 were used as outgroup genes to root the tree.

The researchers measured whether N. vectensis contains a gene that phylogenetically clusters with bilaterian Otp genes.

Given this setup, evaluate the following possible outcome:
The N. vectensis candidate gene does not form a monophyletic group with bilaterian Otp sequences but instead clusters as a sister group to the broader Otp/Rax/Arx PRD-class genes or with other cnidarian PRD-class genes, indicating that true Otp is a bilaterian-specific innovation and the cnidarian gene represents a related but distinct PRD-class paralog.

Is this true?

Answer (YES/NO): NO